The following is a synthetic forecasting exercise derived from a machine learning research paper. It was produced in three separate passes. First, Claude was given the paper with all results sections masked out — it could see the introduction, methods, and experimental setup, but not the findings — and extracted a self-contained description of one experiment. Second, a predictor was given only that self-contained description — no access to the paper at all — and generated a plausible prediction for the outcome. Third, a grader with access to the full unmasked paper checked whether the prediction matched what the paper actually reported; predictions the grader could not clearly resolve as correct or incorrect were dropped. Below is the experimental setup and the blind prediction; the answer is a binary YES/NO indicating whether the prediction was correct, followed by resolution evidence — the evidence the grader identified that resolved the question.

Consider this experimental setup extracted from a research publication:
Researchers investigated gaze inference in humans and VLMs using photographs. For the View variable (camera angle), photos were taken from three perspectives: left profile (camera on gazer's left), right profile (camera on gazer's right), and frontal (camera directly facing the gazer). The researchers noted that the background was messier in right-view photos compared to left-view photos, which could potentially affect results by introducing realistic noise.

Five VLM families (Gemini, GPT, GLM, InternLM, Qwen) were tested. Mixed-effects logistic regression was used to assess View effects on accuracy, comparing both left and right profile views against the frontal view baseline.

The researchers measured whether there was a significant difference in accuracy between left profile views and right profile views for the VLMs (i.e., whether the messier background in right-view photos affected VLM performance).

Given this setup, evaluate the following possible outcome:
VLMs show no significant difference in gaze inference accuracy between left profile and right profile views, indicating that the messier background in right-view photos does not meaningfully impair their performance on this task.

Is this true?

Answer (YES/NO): YES